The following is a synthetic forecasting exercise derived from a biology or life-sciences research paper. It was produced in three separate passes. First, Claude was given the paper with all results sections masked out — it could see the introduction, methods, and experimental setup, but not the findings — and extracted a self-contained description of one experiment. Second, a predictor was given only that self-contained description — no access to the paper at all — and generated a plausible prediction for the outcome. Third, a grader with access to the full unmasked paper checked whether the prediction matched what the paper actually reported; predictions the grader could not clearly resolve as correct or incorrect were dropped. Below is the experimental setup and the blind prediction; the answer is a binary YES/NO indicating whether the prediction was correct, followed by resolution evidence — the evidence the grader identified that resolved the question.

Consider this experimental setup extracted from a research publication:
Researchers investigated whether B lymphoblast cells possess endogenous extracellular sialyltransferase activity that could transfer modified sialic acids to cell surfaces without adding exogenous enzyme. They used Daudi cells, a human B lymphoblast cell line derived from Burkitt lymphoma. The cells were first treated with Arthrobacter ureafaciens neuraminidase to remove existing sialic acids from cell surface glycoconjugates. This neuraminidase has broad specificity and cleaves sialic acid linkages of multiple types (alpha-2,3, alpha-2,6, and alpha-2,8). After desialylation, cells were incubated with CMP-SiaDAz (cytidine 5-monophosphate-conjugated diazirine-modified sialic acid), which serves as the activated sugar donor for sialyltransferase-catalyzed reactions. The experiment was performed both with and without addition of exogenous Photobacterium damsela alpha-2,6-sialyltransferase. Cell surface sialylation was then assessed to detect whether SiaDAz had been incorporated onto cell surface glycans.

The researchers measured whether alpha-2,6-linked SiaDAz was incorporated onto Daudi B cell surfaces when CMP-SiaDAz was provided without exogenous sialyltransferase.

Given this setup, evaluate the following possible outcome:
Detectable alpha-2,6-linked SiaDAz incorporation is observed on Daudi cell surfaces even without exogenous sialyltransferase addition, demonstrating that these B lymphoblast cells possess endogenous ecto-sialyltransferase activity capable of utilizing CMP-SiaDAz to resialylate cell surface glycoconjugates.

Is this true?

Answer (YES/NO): YES